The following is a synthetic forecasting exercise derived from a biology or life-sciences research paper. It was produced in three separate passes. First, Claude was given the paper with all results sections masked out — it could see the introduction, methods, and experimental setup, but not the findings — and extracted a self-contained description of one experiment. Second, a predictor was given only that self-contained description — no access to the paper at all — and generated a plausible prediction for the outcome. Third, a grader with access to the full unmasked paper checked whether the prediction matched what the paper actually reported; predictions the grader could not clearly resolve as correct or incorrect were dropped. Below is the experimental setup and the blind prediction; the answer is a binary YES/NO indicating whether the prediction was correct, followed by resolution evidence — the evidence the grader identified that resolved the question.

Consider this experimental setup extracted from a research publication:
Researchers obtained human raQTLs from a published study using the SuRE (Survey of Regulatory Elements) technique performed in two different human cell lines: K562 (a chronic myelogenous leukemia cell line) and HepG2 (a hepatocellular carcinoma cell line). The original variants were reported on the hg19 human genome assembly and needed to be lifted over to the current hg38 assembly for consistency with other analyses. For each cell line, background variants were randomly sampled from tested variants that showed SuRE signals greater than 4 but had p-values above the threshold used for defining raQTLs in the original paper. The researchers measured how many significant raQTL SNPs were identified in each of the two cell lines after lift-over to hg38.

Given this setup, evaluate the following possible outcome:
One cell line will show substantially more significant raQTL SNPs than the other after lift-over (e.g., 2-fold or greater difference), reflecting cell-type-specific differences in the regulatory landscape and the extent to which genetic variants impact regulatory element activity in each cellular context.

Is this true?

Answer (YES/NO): NO